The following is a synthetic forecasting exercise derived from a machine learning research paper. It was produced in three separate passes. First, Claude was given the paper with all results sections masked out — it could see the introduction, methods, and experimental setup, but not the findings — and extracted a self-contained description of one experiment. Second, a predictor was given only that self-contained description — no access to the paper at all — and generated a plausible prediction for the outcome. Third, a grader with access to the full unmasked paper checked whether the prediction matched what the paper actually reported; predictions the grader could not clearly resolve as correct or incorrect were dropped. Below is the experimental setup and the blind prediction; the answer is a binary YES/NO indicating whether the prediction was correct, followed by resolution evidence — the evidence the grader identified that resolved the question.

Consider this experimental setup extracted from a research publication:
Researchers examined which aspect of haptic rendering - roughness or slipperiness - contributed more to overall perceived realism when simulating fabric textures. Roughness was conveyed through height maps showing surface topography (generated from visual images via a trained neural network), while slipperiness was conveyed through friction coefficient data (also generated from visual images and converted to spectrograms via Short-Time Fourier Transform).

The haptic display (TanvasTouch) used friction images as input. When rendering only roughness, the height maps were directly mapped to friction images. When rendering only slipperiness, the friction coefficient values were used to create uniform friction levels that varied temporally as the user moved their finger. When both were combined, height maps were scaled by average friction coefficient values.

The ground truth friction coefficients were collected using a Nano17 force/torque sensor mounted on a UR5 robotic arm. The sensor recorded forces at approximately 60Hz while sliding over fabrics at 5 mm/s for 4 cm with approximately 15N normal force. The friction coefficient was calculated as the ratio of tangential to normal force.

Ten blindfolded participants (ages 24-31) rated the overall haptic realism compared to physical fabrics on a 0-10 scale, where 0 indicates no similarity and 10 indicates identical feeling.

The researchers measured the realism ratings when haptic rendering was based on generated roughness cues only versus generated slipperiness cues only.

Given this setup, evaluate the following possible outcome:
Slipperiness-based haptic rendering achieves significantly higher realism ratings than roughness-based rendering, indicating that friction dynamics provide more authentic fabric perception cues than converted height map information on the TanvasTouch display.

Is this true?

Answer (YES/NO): NO